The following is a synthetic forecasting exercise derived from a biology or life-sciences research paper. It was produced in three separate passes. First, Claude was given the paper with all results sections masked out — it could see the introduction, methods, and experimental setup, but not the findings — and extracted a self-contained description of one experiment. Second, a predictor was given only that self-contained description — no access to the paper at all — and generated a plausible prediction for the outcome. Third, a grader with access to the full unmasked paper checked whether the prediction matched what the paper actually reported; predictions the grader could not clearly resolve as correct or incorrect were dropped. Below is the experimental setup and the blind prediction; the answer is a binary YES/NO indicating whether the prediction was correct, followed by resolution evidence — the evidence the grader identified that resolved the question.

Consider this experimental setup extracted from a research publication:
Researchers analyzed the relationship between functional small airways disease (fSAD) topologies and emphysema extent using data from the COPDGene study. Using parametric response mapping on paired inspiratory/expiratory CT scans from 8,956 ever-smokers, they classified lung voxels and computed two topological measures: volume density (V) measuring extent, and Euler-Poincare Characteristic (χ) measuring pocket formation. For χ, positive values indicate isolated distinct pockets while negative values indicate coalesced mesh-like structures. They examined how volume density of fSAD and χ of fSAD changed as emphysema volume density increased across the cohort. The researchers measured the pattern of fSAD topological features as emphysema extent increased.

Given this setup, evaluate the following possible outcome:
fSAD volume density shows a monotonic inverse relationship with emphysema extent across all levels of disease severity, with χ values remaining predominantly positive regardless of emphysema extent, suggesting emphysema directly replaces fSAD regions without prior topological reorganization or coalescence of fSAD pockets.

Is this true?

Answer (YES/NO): NO